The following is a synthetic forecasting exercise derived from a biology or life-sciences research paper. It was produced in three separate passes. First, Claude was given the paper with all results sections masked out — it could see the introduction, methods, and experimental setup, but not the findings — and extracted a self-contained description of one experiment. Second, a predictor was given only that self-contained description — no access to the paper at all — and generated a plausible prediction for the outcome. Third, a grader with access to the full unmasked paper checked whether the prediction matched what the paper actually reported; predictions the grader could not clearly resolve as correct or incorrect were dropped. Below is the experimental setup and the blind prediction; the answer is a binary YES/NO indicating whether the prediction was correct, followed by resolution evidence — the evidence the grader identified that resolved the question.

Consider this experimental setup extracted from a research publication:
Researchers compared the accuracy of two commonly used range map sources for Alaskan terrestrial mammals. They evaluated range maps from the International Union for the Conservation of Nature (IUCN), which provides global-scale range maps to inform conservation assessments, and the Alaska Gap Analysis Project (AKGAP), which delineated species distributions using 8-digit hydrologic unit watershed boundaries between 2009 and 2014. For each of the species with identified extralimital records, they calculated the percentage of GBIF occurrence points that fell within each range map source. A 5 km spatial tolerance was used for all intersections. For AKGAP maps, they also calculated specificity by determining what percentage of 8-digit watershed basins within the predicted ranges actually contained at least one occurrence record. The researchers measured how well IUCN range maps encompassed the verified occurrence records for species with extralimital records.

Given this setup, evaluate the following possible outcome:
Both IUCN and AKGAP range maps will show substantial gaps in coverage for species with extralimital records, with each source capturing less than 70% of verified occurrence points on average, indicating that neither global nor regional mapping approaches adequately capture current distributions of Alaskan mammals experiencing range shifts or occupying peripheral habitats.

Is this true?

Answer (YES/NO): NO